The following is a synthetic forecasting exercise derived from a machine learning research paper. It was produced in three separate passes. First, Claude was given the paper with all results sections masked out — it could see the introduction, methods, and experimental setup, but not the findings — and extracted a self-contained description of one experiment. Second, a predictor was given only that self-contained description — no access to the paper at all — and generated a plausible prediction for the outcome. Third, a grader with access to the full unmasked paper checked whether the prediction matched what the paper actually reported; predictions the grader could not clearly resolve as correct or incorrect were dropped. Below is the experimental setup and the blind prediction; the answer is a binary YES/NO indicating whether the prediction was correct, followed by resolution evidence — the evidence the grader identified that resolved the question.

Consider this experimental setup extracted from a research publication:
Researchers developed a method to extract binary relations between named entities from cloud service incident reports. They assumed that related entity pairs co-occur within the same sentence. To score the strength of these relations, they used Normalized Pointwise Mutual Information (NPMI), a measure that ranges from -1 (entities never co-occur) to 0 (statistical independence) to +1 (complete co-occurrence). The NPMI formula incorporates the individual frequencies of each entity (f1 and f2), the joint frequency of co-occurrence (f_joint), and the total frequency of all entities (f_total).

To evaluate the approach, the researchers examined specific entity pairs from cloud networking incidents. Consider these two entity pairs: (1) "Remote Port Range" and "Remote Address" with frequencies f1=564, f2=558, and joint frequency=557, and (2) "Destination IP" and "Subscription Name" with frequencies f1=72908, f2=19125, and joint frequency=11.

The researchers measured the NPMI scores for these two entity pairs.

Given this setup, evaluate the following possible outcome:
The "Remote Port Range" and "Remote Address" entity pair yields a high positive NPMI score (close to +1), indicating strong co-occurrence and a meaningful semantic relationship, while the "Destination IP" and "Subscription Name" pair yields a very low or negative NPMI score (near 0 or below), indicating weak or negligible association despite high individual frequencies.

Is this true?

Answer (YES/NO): YES